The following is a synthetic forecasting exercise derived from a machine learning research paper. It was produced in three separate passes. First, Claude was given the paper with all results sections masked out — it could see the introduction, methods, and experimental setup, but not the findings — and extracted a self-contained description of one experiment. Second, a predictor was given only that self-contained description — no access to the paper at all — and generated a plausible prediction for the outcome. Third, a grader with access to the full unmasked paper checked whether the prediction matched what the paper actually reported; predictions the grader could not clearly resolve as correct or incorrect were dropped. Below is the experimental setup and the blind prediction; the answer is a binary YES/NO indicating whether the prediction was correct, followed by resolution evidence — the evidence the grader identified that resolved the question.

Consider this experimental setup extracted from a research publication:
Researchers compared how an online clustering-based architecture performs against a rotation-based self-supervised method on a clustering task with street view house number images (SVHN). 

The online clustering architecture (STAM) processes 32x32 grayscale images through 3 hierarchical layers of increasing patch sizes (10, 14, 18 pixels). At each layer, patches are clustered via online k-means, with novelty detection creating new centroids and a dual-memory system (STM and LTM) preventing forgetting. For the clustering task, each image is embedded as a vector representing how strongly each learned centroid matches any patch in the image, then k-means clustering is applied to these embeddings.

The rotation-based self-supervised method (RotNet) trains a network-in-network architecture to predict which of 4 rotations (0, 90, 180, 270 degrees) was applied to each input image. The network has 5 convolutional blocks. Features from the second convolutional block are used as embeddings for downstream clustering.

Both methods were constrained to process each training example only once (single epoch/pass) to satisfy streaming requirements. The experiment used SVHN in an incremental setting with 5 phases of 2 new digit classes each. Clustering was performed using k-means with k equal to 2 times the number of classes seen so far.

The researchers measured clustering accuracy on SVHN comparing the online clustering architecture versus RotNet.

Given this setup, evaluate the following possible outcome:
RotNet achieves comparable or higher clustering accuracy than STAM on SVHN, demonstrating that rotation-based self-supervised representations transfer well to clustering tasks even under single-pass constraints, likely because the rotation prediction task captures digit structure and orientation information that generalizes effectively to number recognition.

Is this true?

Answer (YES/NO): YES